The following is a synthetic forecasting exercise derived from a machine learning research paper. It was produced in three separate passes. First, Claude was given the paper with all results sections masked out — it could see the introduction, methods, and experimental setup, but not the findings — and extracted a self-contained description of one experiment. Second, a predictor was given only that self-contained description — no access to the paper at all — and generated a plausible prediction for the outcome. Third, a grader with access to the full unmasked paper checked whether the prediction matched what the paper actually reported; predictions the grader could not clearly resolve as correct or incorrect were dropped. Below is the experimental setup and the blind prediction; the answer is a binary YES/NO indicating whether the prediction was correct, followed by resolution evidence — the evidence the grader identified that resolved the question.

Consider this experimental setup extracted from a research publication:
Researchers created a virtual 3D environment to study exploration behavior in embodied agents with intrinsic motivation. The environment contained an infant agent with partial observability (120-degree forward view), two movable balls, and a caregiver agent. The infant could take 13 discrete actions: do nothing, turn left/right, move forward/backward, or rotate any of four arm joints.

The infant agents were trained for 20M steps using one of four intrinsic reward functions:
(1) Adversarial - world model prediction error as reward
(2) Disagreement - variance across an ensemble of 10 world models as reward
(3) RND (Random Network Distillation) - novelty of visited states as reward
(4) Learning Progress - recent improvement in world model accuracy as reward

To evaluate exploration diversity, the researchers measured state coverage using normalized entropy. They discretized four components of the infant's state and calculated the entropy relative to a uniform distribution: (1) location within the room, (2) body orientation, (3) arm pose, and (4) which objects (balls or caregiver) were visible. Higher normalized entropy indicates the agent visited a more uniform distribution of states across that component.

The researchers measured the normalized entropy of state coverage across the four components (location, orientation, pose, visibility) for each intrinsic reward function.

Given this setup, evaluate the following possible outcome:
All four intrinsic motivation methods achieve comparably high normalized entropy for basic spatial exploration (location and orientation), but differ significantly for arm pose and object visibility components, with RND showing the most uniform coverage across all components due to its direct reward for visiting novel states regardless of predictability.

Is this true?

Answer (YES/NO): NO